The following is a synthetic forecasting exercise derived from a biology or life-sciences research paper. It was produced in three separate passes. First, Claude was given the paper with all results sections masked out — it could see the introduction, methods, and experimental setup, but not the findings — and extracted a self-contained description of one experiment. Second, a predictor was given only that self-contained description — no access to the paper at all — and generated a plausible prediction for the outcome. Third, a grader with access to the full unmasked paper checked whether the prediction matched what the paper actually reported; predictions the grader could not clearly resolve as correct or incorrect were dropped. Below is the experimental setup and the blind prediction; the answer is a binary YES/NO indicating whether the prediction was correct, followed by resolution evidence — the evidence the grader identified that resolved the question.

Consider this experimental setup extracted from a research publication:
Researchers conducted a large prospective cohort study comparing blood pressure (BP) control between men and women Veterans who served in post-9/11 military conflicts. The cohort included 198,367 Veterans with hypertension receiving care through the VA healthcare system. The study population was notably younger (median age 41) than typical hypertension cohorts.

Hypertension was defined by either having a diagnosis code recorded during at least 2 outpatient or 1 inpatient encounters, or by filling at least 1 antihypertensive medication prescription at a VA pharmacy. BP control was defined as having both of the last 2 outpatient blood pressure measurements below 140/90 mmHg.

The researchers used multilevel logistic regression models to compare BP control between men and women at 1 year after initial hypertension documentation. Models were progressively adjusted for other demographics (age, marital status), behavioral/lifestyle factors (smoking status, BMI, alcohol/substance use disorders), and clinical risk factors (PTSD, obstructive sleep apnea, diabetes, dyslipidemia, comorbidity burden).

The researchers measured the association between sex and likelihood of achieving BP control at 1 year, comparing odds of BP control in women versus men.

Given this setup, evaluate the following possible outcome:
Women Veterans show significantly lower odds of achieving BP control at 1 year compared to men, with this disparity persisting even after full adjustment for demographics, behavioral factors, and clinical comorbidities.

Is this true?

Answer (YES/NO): NO